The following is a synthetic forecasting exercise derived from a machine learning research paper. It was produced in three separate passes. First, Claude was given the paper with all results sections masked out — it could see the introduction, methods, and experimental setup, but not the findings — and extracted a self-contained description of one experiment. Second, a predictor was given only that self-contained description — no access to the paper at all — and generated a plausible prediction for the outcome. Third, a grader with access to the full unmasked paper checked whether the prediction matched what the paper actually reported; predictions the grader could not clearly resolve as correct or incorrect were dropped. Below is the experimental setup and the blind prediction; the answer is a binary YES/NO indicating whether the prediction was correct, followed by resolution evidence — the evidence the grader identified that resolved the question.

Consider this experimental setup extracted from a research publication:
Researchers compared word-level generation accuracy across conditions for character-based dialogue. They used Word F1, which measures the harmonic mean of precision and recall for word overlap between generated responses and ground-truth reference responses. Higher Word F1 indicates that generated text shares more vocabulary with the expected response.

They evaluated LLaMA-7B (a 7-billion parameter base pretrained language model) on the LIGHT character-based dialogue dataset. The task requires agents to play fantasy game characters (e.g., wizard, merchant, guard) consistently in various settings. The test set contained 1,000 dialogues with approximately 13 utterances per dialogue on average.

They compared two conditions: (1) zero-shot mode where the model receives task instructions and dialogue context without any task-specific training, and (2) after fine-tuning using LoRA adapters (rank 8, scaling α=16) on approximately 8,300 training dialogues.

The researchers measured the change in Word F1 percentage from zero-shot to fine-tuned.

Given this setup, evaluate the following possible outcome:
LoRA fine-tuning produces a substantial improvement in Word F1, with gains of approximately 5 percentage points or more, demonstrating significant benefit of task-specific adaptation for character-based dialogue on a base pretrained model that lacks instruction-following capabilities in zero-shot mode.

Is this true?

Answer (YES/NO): YES